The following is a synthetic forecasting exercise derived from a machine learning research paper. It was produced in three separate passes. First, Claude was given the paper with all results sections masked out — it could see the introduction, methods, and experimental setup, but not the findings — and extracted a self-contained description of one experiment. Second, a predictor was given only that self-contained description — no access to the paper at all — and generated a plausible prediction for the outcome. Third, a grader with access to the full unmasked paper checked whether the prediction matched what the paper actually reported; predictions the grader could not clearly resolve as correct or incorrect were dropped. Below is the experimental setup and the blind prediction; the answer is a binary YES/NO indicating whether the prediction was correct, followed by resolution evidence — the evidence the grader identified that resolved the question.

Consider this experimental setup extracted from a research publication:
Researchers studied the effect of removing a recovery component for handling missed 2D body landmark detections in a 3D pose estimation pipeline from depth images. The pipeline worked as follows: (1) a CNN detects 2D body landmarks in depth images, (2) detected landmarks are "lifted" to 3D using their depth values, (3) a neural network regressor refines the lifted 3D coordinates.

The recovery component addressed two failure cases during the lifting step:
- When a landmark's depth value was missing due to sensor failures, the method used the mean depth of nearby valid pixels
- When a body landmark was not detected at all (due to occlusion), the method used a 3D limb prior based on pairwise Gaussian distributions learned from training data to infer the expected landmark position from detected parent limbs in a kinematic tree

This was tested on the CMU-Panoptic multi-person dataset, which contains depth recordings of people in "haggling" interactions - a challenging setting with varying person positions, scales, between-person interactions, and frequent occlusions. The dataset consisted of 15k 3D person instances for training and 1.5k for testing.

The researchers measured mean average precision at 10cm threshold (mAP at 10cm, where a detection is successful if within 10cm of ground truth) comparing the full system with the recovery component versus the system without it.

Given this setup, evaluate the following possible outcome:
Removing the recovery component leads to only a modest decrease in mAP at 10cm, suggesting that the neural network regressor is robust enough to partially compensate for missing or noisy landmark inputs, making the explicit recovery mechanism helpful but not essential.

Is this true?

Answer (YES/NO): NO